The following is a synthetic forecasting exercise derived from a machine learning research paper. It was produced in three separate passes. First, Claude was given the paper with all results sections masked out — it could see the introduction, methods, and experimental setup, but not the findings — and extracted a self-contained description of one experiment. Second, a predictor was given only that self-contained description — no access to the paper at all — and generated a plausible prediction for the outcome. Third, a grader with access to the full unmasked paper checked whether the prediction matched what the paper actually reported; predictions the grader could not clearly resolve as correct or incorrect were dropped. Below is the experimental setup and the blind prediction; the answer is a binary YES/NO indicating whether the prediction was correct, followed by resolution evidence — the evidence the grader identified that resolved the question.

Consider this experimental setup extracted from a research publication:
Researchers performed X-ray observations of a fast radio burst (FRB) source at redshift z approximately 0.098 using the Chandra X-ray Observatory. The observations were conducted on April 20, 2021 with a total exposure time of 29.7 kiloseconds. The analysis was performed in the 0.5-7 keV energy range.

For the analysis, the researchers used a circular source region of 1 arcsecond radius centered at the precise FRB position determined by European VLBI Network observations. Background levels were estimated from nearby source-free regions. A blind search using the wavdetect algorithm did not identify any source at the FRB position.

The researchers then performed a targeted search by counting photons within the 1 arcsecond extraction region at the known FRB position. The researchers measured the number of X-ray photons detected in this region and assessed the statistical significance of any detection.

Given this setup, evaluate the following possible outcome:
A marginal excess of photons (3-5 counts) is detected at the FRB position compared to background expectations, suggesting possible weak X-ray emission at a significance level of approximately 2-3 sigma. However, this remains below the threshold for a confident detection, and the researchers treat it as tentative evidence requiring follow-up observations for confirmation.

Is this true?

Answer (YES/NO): NO